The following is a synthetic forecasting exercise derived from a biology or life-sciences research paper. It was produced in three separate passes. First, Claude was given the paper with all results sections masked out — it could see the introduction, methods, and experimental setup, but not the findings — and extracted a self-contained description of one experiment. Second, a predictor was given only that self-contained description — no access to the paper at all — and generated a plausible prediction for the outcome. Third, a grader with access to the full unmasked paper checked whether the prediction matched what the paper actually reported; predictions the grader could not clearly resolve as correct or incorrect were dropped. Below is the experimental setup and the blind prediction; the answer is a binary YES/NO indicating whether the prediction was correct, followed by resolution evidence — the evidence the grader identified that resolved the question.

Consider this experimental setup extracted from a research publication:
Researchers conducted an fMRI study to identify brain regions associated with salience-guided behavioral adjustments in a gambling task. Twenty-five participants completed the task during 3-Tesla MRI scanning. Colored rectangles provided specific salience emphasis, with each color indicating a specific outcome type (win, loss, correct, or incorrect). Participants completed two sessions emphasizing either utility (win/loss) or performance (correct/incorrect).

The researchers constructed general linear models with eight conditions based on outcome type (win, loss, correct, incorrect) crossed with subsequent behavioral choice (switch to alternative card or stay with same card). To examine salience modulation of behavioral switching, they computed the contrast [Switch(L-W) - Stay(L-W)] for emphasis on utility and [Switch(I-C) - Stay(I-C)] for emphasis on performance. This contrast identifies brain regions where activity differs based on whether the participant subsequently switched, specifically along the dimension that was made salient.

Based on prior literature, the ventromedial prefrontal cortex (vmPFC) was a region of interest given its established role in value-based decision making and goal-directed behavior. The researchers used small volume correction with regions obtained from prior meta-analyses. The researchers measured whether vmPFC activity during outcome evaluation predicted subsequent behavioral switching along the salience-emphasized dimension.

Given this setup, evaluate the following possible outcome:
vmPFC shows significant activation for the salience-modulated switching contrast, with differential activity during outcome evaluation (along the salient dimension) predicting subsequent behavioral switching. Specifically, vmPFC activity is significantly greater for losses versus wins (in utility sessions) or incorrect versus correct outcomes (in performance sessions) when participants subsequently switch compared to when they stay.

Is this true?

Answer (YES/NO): YES